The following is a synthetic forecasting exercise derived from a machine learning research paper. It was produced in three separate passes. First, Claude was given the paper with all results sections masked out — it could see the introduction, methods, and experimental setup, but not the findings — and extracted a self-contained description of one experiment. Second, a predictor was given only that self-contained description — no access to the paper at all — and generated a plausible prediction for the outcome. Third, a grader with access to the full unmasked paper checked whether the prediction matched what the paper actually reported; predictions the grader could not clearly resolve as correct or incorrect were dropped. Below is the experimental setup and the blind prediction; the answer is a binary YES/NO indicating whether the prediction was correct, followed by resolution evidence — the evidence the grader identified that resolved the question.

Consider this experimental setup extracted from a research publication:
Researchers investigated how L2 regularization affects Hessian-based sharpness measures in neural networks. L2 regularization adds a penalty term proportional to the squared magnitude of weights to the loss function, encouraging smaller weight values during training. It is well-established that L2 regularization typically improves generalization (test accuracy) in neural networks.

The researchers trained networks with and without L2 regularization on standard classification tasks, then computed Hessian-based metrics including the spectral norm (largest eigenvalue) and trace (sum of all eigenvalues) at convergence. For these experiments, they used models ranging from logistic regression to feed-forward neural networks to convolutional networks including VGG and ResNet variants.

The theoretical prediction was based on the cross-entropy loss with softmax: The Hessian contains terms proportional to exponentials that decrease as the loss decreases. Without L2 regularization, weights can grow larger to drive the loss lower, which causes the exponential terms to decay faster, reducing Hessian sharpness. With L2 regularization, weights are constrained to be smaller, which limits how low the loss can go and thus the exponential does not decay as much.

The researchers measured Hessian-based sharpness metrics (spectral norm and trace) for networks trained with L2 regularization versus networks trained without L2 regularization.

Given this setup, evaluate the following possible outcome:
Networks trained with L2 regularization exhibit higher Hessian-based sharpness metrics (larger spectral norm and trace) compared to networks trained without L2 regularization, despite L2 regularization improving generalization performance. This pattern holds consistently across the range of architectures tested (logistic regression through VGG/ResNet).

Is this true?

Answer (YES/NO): YES